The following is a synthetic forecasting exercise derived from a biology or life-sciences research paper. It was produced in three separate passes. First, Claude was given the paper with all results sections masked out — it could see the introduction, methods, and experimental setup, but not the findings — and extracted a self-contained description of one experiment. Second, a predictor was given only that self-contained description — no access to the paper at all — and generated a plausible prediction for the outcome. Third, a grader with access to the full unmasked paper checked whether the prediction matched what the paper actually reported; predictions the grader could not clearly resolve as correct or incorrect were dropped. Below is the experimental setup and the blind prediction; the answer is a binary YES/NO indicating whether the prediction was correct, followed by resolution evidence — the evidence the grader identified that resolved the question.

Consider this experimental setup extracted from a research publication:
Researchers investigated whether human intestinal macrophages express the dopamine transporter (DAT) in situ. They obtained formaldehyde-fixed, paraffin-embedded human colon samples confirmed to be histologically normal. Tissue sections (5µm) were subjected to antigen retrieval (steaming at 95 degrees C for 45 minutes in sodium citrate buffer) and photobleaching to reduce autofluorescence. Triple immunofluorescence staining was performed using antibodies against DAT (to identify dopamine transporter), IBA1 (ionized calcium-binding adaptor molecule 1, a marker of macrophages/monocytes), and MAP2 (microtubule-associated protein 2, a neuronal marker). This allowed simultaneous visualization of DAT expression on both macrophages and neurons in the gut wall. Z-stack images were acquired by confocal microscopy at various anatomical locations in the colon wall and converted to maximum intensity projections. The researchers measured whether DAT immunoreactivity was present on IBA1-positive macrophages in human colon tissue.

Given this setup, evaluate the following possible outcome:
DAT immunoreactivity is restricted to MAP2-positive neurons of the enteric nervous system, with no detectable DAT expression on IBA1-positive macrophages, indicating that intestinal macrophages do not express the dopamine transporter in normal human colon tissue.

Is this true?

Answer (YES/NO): NO